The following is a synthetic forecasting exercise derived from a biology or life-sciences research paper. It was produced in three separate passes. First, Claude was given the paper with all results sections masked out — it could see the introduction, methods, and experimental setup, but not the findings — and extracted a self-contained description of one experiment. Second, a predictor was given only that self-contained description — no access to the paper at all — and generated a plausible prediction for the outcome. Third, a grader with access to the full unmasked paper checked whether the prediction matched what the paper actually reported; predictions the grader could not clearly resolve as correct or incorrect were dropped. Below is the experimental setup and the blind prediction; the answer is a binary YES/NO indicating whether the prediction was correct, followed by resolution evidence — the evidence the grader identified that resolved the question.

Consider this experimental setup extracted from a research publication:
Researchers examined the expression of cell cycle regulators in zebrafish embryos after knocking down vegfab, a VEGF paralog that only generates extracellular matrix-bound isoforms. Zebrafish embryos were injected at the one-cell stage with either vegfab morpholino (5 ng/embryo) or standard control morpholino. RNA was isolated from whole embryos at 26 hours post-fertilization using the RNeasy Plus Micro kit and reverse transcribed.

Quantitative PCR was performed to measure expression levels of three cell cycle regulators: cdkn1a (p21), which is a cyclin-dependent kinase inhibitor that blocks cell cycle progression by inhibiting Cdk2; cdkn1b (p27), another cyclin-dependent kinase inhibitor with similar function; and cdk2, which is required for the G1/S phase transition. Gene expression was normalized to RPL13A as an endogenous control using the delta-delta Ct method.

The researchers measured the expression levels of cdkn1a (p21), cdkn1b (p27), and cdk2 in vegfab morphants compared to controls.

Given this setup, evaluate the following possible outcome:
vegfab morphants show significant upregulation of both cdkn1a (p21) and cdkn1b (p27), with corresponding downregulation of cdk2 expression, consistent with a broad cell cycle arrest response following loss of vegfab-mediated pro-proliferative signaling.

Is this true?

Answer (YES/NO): NO